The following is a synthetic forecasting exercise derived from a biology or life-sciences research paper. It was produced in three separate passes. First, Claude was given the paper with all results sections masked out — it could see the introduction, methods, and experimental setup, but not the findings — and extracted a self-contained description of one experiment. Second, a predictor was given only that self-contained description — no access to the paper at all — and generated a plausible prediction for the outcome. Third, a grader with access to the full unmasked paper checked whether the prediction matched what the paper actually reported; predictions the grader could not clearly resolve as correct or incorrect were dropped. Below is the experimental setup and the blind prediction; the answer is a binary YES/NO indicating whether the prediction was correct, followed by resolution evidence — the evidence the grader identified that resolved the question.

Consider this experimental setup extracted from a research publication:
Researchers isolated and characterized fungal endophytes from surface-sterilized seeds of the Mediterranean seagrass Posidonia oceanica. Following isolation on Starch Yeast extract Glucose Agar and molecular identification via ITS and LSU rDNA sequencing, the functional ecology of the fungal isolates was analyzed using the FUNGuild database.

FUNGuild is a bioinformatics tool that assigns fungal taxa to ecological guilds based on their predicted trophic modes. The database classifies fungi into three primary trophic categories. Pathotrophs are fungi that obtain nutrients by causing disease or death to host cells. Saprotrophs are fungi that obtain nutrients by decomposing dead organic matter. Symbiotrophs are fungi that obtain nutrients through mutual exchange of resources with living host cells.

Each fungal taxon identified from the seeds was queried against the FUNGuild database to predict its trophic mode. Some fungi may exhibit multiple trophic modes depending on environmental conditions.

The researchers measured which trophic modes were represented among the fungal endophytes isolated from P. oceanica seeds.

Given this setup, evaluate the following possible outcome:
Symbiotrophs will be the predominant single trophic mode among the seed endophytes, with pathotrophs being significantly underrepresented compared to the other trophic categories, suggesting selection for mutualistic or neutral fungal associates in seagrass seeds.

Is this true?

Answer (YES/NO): NO